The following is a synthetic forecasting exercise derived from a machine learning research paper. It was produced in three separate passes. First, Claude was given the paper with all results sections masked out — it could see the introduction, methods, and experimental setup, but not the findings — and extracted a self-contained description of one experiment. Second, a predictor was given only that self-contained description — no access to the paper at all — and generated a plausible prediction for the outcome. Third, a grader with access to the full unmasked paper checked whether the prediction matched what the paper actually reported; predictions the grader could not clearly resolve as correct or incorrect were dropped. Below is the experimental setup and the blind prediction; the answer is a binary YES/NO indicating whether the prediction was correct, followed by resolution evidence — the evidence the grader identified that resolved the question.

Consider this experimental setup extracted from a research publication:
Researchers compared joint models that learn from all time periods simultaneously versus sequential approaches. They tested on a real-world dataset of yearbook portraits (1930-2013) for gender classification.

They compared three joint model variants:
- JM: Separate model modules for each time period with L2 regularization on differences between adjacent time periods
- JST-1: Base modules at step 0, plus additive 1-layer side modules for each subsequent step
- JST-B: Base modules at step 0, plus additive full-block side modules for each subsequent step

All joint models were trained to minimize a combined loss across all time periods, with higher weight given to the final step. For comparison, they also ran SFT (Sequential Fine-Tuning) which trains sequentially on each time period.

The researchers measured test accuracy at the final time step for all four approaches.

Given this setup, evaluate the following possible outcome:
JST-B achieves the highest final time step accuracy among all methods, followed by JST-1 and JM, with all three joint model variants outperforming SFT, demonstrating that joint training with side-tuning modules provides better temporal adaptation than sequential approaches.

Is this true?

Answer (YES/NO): NO